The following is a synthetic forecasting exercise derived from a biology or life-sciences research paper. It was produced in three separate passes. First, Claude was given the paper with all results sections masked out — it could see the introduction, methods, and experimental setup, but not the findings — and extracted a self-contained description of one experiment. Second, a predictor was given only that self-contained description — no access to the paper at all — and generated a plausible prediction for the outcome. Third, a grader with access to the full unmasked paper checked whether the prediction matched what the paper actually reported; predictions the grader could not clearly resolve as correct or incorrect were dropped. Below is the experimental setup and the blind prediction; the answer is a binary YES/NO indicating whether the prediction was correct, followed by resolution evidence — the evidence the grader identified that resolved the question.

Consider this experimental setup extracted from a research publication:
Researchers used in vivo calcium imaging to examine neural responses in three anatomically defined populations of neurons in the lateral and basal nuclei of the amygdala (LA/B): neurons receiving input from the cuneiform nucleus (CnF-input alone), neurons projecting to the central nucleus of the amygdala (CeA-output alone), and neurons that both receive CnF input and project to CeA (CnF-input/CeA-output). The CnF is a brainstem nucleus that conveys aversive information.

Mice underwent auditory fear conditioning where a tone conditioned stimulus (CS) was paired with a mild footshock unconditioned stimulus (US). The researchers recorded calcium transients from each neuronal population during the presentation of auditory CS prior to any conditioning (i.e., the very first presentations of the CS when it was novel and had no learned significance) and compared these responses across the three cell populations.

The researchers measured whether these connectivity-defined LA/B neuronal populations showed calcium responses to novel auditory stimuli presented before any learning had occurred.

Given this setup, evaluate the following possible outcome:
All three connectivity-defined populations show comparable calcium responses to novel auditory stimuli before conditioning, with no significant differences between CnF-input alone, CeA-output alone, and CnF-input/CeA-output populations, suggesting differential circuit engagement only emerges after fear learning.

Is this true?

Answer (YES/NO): NO